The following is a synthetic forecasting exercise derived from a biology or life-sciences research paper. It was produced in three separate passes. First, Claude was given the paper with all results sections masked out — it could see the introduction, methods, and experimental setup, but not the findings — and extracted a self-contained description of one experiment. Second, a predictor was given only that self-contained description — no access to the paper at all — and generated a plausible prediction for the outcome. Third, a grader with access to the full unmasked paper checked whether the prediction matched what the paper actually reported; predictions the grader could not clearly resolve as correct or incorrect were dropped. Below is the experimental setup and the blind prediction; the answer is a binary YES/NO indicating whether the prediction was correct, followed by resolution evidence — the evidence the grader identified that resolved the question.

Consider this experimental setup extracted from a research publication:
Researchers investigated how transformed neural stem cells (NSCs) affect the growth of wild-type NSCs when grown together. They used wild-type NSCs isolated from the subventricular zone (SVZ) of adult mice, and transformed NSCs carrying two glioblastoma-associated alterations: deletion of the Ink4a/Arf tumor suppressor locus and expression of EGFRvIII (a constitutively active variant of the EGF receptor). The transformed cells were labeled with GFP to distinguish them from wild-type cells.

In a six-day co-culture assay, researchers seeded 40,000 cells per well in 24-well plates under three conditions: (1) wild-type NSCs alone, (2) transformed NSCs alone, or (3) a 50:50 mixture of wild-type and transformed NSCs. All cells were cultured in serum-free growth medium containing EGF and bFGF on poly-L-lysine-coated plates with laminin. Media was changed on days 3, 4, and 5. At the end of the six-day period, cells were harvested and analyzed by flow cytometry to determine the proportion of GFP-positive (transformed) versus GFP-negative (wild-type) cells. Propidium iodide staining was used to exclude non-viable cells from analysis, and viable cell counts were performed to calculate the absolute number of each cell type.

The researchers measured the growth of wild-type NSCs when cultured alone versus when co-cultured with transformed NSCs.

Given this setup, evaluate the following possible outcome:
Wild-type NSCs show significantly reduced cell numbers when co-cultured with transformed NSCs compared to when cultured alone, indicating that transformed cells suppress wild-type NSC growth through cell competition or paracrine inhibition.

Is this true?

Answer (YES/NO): YES